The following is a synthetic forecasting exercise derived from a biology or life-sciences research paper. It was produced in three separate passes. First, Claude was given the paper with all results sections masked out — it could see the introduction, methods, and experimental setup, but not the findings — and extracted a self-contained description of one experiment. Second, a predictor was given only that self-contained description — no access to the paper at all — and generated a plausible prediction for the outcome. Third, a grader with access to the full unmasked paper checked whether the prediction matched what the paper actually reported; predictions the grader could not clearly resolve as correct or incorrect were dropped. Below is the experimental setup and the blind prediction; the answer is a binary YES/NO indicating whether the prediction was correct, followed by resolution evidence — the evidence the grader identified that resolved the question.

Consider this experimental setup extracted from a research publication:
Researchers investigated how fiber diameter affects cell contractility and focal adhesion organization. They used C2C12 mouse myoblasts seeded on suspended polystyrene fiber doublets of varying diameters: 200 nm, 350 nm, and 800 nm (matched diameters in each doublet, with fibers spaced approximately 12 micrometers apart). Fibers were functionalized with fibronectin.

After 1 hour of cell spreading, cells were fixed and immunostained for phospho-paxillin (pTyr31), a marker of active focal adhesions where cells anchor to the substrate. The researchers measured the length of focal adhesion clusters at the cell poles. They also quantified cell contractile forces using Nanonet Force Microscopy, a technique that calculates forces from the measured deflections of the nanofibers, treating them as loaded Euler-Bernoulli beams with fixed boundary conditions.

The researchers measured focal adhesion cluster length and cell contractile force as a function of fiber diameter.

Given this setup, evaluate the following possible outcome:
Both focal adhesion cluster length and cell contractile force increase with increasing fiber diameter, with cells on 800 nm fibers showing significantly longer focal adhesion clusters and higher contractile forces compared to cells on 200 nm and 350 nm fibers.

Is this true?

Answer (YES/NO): YES